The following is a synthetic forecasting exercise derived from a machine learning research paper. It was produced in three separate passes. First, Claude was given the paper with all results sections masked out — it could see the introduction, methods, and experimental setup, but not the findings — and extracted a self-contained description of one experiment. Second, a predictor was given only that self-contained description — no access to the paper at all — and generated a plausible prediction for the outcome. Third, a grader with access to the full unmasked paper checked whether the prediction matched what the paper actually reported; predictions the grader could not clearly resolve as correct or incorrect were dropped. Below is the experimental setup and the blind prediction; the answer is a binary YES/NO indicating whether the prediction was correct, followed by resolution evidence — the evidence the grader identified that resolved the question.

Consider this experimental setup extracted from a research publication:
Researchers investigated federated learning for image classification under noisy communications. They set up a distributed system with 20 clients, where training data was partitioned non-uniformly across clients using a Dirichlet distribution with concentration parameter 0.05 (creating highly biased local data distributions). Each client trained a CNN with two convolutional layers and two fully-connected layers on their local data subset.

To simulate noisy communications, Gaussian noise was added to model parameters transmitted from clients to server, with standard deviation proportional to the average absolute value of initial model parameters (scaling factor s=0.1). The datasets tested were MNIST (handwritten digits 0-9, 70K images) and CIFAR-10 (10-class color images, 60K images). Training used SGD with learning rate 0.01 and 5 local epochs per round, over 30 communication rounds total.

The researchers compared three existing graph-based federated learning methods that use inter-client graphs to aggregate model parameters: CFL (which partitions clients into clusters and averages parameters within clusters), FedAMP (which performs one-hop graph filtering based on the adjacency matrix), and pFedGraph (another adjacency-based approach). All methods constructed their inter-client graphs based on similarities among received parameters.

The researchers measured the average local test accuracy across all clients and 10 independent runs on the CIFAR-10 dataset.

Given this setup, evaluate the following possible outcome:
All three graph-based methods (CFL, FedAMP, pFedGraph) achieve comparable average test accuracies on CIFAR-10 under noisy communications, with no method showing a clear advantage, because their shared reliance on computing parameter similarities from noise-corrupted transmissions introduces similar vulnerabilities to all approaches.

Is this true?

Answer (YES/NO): YES